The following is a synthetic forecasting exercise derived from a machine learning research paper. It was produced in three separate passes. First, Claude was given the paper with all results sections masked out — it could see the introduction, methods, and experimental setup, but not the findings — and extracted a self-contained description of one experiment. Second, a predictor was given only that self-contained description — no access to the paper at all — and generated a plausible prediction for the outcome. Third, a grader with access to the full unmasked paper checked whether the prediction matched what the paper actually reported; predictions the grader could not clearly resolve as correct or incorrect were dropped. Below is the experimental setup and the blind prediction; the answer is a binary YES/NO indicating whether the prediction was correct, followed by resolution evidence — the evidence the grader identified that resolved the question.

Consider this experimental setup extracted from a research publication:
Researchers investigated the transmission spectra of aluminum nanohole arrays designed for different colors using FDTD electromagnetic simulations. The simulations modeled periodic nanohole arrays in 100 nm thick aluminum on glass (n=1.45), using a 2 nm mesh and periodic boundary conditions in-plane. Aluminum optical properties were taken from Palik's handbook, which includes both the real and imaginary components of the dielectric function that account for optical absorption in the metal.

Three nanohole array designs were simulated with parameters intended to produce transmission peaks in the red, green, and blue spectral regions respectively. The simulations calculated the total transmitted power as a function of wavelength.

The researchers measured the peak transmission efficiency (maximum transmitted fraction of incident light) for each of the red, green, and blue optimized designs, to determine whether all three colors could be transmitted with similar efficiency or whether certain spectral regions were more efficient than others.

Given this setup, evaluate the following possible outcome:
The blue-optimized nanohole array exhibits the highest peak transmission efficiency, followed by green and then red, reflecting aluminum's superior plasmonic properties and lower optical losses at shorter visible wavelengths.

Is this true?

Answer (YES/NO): NO